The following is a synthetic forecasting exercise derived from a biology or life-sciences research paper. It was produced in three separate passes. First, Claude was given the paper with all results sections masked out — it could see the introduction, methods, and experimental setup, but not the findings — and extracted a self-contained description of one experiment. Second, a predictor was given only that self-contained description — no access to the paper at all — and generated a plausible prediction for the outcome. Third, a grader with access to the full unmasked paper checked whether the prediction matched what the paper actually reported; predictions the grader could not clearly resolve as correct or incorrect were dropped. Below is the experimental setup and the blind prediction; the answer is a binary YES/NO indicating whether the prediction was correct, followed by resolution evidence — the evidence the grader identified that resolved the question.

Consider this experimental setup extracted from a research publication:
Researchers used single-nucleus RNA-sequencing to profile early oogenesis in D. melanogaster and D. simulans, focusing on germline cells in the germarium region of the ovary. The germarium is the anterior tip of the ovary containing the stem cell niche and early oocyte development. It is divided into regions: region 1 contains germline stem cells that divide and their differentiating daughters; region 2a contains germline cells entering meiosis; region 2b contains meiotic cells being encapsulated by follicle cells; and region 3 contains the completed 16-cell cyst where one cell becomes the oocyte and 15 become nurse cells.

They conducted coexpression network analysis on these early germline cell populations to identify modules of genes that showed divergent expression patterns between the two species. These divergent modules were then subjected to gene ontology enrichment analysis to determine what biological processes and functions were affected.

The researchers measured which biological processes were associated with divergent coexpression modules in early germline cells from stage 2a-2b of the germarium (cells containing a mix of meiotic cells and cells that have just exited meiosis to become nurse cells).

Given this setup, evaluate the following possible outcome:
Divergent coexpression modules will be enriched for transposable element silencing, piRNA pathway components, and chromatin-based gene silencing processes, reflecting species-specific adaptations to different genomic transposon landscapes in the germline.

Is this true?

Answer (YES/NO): NO